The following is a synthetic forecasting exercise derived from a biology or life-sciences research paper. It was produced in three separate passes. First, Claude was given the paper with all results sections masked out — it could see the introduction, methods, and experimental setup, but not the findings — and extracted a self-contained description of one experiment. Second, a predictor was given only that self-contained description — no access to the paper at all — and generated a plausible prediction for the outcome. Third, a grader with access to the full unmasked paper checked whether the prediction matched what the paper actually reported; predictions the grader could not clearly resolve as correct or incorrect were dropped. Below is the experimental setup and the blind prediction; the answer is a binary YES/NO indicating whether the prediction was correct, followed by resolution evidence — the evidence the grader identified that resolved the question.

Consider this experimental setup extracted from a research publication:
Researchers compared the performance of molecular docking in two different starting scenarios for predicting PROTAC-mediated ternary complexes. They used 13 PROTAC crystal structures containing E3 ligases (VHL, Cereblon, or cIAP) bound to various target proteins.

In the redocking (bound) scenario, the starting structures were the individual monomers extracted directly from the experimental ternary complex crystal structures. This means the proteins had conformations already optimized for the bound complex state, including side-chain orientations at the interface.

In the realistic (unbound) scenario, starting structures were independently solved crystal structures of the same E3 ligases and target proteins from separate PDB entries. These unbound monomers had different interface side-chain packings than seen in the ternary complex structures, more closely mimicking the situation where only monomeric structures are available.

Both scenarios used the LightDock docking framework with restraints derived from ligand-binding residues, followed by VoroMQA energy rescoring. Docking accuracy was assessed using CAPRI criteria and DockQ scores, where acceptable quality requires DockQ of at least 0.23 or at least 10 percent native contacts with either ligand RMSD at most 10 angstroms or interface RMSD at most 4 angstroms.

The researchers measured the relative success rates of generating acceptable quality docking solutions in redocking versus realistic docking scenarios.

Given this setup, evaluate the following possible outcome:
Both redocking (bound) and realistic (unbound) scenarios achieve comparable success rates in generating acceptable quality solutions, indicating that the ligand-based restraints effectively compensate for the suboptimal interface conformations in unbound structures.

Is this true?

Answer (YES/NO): NO